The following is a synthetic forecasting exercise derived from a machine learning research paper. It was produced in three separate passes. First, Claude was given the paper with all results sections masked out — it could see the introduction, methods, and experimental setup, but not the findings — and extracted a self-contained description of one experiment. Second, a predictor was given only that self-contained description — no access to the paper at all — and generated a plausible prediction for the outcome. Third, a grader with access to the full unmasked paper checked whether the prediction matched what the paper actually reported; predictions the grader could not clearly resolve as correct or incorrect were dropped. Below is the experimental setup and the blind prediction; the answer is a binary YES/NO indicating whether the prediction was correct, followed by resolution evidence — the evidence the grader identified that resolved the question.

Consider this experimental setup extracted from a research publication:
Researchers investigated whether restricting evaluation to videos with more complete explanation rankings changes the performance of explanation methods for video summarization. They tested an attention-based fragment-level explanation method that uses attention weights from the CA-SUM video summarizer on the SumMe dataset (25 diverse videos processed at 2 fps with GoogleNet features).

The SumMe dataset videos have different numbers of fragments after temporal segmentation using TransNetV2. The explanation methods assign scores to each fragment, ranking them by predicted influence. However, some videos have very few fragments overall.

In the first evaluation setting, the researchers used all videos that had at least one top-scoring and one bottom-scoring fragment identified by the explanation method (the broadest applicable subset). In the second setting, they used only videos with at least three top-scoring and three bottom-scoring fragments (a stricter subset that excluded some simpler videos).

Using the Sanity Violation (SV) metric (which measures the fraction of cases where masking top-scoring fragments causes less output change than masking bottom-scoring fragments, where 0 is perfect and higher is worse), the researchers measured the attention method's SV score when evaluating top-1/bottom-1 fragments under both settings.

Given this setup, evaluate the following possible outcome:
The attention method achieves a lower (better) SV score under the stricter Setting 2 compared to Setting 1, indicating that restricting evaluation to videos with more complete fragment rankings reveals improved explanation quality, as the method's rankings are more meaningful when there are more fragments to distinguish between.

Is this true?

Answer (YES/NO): YES